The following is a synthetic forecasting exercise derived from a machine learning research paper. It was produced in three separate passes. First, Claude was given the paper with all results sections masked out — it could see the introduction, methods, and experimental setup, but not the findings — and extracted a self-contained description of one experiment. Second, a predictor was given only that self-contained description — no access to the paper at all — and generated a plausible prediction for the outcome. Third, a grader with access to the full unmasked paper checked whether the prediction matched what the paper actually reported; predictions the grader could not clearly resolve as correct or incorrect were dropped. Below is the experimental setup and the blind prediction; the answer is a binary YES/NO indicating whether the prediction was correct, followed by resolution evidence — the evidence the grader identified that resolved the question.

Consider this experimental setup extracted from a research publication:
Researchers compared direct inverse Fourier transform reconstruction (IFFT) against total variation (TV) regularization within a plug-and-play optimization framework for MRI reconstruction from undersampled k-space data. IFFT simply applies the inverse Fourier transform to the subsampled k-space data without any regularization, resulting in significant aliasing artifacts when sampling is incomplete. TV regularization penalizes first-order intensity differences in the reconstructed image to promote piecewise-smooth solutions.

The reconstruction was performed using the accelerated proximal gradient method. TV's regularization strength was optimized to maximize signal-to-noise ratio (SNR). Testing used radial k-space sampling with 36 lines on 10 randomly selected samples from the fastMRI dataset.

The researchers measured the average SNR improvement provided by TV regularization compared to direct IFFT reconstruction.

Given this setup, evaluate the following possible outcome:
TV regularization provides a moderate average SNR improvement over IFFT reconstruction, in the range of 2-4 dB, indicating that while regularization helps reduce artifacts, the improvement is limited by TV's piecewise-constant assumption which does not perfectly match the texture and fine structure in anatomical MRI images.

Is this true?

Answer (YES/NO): YES